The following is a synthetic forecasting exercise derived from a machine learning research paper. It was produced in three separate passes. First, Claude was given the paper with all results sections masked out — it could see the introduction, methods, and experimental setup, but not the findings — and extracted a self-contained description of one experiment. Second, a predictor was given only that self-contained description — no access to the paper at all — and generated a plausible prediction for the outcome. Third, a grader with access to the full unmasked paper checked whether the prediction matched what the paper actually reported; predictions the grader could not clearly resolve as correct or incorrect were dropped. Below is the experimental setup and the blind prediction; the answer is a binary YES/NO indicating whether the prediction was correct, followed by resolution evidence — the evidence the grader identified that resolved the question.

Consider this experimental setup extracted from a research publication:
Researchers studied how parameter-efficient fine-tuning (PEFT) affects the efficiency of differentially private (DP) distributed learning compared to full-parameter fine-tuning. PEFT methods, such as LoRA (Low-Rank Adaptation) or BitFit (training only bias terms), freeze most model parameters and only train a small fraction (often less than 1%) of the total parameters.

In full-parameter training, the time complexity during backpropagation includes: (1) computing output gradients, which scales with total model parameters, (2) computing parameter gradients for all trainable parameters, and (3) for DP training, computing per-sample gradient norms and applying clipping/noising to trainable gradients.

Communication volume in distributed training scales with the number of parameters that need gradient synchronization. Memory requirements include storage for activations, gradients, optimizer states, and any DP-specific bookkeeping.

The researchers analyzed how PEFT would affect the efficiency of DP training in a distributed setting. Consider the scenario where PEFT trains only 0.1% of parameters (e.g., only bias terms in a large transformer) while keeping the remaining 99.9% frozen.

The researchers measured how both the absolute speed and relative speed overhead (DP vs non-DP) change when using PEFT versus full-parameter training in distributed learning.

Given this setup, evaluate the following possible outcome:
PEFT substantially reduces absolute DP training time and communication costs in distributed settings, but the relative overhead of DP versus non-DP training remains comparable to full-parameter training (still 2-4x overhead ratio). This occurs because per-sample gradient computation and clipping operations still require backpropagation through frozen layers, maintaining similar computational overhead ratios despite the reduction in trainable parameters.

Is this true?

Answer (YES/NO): NO